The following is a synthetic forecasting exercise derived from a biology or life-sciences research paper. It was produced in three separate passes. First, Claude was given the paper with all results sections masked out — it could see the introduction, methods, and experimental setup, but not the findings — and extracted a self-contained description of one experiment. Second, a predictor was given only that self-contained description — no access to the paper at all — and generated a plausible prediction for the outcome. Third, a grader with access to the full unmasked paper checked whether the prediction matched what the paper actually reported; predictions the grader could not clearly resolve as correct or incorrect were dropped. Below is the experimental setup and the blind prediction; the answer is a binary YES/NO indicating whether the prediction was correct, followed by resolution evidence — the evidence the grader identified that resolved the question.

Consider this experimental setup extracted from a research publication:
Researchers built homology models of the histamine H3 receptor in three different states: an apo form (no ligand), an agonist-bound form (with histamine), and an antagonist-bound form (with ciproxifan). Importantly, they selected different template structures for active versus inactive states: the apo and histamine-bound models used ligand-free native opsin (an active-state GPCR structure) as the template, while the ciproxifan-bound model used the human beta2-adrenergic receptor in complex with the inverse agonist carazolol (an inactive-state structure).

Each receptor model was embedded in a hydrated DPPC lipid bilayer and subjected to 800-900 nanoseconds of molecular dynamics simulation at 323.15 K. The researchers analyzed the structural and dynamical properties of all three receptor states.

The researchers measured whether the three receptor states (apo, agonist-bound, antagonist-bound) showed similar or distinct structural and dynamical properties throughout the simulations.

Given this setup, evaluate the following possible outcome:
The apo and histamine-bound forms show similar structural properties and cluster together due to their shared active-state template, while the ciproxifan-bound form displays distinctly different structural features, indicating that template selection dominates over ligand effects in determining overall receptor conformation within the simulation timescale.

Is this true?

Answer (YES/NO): NO